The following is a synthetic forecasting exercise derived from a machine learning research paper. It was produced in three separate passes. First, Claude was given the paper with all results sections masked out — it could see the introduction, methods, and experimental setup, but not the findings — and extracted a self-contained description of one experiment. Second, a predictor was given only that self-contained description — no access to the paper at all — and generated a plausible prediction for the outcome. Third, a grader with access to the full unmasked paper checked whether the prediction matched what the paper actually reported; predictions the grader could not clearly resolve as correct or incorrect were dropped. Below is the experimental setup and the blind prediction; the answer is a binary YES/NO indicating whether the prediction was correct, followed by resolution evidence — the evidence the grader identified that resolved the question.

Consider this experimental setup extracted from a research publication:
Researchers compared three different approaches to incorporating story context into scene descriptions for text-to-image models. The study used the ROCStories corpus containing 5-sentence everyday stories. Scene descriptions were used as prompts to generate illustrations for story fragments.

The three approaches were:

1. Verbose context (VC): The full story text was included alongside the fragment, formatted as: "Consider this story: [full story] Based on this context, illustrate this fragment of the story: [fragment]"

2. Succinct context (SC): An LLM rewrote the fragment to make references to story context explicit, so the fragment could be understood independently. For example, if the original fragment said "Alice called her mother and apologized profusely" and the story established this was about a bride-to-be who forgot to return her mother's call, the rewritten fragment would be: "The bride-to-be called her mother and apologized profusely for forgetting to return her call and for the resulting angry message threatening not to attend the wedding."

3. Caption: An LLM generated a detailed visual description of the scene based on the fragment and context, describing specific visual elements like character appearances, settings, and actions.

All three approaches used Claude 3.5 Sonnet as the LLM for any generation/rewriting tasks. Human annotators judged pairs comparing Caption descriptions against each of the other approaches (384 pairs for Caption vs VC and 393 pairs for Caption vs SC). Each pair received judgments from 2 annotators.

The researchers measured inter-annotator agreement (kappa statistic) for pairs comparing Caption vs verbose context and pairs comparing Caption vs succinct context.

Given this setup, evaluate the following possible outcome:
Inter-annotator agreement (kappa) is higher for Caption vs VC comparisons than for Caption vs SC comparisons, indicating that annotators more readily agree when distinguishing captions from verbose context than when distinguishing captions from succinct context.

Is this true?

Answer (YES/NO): YES